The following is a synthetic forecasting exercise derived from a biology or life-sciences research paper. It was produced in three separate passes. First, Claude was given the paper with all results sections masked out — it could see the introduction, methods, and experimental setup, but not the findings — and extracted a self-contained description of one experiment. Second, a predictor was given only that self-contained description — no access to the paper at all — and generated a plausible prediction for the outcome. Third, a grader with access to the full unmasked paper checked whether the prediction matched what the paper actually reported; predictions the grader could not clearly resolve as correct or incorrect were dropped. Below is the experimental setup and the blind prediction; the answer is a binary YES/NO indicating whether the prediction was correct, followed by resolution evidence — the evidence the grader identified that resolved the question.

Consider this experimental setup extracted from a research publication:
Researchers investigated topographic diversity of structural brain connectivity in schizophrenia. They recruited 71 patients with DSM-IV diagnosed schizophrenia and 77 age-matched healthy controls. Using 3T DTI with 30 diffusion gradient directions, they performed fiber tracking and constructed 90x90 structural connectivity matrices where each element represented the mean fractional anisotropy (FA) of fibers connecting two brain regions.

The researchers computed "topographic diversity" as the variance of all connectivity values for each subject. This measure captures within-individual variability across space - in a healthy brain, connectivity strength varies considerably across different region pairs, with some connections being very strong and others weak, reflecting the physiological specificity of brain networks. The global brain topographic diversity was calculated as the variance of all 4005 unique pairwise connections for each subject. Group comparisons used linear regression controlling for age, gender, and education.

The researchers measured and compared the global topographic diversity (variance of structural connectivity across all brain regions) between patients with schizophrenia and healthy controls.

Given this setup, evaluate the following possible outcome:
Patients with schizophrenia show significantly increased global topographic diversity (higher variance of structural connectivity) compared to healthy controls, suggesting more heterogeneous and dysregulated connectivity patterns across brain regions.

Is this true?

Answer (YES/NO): NO